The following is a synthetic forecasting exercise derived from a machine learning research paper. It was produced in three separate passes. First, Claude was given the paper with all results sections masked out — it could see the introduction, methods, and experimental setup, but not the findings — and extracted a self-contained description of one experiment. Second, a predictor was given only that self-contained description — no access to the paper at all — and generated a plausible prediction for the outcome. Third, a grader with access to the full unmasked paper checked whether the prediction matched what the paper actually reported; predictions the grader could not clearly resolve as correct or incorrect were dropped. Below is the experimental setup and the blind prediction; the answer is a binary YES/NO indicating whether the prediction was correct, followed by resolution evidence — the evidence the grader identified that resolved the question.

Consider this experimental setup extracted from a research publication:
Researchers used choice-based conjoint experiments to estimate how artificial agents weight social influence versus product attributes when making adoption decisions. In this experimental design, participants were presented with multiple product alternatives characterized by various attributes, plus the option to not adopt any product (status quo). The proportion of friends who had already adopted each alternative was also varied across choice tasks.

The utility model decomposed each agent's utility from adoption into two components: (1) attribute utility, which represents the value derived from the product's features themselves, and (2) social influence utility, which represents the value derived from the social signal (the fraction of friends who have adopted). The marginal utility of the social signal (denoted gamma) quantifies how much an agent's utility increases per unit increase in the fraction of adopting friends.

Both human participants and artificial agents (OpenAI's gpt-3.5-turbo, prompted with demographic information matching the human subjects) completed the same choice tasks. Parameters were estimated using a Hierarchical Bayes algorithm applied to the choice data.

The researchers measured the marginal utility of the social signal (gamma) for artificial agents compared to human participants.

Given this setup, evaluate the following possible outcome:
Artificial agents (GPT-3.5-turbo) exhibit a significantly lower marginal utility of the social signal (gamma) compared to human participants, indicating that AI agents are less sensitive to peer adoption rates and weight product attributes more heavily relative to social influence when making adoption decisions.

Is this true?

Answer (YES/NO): NO